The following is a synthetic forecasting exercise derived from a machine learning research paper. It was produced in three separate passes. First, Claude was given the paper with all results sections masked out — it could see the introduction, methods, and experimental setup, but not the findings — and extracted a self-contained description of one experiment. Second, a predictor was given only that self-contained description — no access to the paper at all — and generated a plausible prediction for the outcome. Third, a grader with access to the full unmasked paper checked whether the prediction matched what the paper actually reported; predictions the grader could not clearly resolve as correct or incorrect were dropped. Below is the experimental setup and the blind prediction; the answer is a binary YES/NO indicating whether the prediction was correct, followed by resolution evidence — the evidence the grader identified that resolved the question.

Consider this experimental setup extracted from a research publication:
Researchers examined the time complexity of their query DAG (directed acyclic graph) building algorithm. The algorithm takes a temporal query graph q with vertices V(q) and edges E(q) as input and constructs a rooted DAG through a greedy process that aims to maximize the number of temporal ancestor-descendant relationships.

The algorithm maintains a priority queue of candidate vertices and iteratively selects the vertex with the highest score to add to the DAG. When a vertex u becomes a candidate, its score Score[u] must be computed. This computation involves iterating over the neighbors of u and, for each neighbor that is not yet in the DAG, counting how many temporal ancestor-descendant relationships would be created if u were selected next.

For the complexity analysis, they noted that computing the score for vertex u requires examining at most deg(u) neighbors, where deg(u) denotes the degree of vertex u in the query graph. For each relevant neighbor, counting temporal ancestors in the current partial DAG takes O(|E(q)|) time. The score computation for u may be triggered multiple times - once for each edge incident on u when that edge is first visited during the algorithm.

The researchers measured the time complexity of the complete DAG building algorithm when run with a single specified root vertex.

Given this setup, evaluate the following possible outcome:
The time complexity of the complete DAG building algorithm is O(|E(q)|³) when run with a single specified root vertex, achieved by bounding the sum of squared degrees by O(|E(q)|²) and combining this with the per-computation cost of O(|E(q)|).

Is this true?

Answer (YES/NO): NO